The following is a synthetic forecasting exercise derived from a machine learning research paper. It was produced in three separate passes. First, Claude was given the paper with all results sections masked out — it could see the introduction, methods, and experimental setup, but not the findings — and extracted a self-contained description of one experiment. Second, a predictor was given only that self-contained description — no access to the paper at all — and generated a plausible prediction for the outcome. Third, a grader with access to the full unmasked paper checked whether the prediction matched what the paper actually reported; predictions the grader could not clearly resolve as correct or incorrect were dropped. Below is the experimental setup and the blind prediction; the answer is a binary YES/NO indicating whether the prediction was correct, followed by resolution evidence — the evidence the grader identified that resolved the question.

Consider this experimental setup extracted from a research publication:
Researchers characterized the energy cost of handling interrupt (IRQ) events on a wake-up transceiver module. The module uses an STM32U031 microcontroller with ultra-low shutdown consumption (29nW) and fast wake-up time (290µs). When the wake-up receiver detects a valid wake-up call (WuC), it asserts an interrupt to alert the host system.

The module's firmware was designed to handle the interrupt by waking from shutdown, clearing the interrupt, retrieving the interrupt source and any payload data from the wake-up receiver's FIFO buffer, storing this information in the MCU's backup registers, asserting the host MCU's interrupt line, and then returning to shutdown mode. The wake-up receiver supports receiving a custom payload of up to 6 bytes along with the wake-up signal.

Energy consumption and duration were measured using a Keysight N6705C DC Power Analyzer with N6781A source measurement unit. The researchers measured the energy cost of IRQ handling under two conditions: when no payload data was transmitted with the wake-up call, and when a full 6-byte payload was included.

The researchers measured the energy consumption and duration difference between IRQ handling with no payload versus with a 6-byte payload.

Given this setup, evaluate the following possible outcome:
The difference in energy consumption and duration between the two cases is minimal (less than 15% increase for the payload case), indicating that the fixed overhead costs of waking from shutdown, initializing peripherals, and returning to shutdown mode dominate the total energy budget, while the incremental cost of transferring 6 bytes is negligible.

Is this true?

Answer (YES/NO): NO